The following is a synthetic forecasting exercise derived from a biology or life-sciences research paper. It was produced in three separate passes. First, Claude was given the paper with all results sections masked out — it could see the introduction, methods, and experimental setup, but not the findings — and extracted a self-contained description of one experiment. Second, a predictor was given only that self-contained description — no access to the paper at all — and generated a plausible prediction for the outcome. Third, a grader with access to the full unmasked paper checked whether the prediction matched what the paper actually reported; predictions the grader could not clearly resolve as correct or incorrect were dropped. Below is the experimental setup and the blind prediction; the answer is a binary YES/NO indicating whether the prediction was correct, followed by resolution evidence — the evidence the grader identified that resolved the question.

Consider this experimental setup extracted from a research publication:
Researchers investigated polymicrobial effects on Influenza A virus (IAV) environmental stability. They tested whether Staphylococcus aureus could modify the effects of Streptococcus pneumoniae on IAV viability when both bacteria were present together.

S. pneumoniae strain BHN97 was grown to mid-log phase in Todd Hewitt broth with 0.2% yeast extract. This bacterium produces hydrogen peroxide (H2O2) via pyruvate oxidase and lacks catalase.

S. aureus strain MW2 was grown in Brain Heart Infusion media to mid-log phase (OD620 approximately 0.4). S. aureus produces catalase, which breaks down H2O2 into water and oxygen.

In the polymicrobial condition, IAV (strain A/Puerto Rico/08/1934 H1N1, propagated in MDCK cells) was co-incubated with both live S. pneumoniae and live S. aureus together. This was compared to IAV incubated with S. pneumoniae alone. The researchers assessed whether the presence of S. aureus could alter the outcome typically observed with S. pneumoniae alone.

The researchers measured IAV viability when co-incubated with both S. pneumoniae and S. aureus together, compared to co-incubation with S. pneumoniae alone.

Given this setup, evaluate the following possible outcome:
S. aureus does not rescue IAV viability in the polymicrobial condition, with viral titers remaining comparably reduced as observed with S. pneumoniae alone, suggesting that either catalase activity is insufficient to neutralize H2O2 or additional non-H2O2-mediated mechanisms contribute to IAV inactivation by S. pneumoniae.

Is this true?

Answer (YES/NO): NO